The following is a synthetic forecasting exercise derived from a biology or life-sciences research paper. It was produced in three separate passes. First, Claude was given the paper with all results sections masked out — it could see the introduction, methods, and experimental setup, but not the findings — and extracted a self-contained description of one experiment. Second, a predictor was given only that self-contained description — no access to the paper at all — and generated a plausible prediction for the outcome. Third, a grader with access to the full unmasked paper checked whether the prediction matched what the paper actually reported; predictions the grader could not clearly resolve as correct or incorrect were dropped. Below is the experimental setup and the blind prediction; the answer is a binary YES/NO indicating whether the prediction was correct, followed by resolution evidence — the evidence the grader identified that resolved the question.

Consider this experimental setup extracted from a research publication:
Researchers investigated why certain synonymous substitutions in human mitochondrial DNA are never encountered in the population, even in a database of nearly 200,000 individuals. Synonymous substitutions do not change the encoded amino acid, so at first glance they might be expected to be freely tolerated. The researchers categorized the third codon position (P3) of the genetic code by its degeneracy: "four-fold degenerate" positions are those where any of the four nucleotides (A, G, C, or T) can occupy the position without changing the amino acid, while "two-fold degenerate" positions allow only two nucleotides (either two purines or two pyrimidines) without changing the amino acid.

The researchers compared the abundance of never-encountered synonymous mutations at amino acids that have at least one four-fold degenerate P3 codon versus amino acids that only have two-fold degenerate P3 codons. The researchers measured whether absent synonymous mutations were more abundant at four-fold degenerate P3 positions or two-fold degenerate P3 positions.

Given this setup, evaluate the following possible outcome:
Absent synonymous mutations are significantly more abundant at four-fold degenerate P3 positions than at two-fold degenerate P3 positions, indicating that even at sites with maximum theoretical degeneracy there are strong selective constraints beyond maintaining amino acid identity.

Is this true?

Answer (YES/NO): NO